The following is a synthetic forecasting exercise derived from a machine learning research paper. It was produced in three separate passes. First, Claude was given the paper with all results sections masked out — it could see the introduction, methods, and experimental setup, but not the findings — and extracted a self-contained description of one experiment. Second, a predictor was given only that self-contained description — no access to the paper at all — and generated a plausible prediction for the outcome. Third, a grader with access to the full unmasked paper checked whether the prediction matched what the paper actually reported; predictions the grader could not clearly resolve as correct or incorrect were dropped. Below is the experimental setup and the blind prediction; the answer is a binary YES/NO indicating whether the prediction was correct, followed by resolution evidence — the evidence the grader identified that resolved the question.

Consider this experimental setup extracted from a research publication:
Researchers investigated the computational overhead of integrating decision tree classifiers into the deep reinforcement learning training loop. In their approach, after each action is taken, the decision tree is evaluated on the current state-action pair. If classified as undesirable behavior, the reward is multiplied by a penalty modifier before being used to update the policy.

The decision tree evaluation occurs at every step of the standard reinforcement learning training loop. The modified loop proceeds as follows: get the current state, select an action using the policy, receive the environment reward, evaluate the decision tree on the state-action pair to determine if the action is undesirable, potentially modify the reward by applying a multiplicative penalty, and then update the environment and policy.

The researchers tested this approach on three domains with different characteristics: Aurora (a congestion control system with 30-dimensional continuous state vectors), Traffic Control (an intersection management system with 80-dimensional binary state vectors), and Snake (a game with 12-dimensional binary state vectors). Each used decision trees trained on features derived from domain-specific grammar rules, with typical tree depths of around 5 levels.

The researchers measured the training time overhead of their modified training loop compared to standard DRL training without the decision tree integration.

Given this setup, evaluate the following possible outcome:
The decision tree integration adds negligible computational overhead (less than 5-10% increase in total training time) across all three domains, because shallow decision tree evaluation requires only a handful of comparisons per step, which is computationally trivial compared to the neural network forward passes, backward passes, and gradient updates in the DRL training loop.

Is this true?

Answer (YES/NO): NO